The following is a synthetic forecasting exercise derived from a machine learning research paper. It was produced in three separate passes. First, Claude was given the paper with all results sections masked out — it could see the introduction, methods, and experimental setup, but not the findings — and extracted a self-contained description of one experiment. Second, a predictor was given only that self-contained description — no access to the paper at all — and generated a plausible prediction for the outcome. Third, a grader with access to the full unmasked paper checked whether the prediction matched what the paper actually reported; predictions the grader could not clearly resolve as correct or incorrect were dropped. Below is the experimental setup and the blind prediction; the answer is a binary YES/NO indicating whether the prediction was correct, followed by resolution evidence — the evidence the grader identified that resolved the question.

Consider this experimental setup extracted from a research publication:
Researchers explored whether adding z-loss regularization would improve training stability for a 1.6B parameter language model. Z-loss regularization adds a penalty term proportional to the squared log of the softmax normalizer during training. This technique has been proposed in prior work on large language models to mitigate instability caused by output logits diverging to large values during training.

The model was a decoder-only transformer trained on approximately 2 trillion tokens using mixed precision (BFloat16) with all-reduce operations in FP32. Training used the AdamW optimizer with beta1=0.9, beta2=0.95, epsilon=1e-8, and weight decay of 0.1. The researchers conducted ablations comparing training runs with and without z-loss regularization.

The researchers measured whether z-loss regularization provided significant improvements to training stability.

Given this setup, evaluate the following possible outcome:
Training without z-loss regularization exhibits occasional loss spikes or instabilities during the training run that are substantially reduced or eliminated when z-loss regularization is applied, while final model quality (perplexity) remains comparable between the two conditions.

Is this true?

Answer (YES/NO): NO